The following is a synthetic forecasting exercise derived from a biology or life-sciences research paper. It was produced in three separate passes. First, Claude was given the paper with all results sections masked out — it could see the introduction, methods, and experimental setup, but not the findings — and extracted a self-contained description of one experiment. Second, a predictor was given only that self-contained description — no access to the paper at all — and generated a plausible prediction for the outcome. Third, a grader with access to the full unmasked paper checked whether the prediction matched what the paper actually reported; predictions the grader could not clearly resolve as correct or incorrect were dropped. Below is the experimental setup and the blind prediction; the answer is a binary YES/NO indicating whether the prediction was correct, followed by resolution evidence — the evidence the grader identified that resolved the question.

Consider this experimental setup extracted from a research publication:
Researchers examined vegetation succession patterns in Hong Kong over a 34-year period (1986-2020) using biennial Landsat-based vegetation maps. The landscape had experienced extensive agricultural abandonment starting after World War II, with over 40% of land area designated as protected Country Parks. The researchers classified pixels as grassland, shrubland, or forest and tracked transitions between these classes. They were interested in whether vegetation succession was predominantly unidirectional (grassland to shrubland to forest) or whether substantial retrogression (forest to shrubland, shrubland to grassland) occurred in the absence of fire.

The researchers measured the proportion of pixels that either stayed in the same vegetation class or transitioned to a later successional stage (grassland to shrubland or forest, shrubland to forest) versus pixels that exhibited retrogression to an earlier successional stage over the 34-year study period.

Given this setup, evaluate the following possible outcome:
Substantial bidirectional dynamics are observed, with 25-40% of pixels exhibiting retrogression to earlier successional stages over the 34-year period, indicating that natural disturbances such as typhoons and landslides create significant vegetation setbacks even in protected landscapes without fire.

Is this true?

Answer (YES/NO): NO